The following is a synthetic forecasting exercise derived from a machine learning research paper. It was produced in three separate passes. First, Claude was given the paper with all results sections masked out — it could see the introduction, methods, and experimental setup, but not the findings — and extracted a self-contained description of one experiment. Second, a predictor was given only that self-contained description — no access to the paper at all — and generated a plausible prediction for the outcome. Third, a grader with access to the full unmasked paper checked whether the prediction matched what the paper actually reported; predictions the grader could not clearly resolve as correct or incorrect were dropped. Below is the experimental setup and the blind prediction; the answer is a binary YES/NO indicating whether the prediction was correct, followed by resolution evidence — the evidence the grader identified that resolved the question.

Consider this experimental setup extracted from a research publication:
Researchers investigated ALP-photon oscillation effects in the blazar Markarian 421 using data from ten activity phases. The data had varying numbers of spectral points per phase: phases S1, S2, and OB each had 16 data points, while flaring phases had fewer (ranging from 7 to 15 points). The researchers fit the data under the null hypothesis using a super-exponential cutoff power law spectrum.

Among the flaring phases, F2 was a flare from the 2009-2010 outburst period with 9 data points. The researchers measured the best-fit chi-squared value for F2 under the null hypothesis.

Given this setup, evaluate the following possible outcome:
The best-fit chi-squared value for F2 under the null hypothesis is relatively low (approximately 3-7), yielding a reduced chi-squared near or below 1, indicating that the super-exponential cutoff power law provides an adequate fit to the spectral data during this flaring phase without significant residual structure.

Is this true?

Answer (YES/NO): NO